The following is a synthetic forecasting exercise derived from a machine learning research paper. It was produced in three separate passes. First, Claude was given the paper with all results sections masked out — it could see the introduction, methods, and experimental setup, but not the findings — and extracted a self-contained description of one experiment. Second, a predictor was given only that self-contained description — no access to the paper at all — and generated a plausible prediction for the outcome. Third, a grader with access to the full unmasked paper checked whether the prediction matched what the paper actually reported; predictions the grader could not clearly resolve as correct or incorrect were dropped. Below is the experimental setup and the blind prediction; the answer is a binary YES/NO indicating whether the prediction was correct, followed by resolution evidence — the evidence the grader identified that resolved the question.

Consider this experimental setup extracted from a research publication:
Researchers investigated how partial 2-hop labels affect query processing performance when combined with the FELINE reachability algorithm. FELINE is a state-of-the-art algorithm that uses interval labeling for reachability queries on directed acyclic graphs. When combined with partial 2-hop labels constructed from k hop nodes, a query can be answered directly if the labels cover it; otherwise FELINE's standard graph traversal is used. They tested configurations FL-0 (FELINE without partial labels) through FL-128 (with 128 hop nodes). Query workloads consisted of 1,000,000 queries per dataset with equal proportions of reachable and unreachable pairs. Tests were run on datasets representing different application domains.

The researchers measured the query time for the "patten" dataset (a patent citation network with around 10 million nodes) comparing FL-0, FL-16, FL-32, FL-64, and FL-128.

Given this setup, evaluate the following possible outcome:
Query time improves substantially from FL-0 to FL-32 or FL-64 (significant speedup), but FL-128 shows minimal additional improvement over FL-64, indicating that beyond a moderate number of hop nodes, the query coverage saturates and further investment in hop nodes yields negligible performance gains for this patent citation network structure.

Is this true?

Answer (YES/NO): NO